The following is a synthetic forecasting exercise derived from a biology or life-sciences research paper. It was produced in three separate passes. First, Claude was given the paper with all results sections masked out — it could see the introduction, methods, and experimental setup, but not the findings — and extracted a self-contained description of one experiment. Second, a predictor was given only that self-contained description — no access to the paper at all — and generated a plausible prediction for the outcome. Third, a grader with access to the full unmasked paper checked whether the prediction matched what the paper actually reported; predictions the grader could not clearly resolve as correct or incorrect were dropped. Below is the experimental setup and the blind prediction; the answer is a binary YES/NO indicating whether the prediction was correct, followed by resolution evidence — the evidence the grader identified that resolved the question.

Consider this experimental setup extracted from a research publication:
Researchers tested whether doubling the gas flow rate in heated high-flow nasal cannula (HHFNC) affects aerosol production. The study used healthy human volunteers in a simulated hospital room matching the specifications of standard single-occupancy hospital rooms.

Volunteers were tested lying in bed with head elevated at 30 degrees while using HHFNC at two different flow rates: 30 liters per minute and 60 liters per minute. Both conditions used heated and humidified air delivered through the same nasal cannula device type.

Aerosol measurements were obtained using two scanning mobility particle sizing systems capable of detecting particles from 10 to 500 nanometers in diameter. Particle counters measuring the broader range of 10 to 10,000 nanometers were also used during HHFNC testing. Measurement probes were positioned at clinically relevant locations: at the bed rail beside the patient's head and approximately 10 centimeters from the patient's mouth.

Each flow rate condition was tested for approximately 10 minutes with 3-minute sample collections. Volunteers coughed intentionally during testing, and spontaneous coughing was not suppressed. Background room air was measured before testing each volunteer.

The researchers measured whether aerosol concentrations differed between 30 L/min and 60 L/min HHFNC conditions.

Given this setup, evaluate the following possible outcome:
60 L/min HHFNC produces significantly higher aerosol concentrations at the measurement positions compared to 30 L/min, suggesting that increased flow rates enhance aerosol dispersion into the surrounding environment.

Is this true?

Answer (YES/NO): NO